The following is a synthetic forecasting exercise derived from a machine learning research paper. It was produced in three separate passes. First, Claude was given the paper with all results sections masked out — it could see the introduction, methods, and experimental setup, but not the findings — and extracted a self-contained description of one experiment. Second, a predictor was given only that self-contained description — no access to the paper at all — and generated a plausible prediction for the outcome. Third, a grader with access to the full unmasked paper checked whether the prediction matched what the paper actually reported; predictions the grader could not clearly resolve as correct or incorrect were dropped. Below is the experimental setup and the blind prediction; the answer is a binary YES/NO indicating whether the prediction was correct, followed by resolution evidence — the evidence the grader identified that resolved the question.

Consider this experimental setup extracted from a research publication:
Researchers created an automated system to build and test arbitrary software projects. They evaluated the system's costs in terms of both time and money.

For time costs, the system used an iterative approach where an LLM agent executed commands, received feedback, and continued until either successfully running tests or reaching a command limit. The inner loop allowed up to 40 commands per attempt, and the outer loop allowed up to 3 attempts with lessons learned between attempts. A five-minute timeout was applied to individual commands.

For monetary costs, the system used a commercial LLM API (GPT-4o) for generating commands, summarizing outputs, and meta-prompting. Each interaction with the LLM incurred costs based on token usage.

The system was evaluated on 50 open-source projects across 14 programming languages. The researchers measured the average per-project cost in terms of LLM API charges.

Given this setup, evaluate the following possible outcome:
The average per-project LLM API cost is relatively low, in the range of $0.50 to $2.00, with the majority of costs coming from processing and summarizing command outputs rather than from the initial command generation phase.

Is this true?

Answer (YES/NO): NO